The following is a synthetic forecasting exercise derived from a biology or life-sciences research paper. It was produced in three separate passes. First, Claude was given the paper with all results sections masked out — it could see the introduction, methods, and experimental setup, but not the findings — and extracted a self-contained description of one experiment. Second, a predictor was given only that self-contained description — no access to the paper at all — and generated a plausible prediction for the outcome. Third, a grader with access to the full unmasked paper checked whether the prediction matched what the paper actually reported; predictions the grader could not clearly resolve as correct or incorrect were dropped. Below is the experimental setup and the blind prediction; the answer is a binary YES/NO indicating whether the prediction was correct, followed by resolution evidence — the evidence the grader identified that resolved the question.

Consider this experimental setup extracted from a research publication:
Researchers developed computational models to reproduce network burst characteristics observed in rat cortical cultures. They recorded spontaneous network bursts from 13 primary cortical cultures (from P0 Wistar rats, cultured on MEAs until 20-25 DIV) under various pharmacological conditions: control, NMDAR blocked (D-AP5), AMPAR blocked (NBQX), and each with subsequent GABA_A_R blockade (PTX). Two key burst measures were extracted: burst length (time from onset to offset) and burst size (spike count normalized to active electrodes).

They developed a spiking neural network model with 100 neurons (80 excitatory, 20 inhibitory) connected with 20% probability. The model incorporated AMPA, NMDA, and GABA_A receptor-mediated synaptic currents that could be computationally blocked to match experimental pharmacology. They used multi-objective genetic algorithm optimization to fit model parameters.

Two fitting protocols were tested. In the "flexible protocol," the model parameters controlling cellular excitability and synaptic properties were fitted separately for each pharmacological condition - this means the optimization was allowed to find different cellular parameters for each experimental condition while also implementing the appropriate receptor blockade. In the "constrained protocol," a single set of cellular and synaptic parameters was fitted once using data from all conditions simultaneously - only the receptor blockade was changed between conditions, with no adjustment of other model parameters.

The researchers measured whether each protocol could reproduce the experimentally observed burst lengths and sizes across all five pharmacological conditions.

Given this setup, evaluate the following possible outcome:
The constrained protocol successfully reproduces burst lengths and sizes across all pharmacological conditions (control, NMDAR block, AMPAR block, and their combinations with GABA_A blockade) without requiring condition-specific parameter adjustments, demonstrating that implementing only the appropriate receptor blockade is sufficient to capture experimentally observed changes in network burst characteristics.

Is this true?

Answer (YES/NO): NO